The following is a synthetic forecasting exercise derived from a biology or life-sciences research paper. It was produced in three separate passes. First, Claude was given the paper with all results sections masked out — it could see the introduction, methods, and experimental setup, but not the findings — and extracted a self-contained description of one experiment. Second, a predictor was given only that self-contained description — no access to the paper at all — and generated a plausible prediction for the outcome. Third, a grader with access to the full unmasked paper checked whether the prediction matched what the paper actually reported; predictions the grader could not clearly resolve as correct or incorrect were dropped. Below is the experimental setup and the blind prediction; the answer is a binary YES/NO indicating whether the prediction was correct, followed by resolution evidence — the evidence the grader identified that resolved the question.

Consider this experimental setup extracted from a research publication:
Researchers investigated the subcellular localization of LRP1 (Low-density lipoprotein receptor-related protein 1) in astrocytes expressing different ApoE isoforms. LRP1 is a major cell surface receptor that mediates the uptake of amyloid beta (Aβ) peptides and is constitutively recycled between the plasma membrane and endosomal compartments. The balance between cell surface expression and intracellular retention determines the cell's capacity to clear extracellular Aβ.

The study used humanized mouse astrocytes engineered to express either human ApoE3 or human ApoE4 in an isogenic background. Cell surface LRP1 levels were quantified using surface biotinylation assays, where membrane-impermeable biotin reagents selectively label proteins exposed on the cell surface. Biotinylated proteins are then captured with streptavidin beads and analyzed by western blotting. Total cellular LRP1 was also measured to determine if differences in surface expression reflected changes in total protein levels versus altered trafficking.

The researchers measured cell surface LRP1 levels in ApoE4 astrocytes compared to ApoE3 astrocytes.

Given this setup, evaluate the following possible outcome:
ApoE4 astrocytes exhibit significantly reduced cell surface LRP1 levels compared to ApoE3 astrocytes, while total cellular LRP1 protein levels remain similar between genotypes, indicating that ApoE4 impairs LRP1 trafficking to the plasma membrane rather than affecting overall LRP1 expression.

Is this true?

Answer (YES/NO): YES